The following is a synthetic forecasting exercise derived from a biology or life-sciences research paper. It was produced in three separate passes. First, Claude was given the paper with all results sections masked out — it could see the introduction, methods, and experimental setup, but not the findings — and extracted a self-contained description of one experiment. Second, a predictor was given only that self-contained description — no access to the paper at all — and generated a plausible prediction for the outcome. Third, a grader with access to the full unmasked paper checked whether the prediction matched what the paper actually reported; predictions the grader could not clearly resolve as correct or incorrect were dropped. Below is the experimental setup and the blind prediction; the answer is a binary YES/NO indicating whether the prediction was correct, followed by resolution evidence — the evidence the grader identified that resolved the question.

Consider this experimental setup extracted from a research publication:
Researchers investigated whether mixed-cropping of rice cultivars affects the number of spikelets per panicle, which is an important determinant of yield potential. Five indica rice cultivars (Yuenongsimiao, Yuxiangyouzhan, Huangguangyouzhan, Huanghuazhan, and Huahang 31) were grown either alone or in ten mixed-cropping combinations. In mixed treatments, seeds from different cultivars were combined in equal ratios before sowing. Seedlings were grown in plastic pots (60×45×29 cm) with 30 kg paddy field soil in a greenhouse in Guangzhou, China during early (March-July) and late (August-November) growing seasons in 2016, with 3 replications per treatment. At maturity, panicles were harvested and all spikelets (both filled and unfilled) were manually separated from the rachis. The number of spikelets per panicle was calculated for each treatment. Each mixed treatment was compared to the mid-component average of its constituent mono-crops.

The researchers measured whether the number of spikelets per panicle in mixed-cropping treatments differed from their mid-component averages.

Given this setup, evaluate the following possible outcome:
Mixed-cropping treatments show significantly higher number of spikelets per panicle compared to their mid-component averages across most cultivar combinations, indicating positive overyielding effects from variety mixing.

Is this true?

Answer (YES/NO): YES